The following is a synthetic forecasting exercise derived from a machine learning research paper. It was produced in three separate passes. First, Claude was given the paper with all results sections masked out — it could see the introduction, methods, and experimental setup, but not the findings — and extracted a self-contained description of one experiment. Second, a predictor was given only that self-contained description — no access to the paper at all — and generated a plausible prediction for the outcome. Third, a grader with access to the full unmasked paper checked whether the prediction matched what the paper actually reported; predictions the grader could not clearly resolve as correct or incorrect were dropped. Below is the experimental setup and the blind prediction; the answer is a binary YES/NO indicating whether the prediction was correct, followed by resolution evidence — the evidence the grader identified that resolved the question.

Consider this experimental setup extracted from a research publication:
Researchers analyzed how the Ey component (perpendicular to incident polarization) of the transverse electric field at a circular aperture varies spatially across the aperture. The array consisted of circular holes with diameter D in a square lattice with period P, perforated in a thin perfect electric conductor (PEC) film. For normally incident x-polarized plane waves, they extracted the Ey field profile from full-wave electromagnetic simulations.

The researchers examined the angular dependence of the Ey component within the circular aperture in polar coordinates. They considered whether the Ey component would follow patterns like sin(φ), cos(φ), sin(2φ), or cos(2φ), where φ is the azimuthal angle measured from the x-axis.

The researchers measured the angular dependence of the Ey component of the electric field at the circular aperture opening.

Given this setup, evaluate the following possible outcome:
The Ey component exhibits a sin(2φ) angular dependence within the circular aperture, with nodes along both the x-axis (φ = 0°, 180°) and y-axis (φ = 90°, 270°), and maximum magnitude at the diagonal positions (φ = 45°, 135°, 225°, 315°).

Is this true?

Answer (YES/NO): YES